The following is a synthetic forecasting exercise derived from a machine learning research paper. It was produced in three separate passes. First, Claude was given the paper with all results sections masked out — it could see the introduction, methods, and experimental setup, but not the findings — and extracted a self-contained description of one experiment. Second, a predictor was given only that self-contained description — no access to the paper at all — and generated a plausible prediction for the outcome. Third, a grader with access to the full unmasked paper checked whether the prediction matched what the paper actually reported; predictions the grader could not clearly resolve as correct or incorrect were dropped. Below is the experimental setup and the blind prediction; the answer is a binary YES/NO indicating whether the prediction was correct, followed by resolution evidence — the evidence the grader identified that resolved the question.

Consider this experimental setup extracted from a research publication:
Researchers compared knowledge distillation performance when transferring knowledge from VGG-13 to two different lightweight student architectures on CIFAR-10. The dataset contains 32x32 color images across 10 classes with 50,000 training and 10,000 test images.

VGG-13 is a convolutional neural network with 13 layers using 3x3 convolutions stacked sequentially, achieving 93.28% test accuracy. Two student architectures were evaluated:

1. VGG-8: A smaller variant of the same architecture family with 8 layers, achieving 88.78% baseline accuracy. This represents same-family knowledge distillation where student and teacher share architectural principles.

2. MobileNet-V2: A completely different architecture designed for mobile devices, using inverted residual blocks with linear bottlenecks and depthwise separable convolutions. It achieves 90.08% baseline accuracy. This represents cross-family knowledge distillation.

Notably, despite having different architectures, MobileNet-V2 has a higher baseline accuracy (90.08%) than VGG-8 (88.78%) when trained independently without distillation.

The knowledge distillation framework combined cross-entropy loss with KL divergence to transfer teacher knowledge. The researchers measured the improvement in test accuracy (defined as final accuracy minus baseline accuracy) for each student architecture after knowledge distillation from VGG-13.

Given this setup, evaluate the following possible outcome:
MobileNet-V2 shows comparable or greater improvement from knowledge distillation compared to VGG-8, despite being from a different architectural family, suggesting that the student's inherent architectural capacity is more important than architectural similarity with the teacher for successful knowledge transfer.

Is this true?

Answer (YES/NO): YES